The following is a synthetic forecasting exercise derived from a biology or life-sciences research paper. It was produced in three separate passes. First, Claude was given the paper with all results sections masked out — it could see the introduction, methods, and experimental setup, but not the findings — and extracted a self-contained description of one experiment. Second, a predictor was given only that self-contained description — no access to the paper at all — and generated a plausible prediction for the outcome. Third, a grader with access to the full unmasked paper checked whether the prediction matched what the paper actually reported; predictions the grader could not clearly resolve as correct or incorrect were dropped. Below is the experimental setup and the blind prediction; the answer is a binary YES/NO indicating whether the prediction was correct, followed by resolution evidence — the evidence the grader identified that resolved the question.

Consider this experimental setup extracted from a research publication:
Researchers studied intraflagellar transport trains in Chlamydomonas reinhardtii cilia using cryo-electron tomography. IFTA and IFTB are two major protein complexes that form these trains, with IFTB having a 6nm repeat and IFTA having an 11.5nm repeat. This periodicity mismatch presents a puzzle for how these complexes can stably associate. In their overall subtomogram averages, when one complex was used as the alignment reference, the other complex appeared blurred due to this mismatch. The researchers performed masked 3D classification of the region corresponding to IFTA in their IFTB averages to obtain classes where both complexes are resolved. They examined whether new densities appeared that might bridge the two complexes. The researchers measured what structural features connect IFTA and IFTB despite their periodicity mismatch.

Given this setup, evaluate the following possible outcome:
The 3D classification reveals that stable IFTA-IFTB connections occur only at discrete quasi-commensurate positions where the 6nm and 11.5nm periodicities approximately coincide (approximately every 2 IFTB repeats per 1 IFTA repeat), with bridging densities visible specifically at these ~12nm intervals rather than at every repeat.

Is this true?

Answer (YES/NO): NO